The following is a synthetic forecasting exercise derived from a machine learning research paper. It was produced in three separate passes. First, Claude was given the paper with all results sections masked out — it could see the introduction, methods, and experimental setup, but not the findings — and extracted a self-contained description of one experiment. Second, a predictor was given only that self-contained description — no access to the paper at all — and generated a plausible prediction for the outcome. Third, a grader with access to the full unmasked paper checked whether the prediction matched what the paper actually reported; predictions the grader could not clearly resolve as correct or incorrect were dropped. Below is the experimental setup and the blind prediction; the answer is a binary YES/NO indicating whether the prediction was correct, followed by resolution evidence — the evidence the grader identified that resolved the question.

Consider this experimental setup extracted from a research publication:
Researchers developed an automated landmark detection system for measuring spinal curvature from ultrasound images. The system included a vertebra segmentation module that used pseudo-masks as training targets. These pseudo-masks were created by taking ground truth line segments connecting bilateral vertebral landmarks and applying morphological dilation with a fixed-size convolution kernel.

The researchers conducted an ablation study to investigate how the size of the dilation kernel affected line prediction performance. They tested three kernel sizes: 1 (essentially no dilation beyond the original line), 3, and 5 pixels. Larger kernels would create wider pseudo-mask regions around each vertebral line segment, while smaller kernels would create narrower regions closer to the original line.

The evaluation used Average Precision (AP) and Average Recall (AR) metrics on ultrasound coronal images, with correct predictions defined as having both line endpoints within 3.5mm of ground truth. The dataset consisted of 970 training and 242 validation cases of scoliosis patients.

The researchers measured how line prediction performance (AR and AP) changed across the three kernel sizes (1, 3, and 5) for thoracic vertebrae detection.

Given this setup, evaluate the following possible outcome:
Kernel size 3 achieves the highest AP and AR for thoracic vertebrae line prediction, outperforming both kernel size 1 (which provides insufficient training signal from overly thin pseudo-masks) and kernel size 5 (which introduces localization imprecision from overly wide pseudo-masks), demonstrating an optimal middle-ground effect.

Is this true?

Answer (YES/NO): YES